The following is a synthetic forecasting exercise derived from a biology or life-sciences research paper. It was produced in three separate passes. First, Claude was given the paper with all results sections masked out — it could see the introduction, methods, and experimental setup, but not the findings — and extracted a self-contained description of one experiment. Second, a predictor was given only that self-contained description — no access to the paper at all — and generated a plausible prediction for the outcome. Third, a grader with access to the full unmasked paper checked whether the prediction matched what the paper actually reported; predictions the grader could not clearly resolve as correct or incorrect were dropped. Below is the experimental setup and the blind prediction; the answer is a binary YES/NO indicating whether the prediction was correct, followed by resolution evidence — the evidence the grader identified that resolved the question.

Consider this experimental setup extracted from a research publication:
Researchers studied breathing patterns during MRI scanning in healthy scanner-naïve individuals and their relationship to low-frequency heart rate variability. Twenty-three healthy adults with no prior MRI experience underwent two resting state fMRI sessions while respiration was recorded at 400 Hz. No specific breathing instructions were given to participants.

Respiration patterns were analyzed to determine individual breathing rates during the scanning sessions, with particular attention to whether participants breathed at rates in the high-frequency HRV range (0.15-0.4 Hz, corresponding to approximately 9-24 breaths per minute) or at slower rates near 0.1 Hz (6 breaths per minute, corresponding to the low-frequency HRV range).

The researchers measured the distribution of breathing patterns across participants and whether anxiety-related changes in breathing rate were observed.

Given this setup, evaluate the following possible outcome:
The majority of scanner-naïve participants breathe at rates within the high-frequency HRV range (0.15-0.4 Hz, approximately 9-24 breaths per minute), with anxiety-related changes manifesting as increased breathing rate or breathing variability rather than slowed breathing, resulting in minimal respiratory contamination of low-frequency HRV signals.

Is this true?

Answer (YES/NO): NO